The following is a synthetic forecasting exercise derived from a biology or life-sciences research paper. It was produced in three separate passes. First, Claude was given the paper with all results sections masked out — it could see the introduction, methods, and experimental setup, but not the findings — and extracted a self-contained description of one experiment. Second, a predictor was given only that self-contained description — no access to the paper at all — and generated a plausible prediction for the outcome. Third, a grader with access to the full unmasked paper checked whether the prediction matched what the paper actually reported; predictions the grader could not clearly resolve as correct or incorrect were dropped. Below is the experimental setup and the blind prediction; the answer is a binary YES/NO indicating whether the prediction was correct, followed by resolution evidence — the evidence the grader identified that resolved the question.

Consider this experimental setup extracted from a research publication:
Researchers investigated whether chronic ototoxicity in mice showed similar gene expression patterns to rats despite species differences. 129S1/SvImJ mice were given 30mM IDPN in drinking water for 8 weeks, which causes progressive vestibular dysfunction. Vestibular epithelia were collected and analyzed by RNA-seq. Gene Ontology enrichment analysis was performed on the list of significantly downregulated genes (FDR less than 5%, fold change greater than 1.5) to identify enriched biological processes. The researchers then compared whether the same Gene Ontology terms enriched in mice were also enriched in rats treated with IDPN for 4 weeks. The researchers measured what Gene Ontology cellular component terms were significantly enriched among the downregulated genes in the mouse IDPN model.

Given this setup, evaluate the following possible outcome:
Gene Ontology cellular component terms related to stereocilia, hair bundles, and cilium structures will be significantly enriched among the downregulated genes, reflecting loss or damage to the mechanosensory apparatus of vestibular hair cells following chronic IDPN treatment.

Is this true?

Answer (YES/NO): YES